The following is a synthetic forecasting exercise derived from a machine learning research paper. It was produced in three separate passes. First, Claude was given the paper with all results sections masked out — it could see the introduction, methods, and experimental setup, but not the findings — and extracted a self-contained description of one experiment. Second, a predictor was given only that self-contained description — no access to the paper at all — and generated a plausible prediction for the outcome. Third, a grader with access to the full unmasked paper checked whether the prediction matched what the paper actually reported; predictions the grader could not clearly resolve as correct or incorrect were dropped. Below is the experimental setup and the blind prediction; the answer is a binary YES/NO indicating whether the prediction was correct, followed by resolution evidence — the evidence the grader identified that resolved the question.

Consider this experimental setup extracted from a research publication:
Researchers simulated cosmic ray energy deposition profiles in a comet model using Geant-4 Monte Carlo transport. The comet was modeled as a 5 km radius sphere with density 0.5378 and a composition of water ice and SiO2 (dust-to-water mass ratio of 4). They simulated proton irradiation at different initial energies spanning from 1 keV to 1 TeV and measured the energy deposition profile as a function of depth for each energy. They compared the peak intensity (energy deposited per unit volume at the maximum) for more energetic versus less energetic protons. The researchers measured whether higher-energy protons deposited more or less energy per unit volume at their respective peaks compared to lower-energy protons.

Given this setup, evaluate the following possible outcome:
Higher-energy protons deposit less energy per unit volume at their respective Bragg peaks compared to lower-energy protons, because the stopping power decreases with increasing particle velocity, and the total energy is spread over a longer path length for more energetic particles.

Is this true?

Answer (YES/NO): NO